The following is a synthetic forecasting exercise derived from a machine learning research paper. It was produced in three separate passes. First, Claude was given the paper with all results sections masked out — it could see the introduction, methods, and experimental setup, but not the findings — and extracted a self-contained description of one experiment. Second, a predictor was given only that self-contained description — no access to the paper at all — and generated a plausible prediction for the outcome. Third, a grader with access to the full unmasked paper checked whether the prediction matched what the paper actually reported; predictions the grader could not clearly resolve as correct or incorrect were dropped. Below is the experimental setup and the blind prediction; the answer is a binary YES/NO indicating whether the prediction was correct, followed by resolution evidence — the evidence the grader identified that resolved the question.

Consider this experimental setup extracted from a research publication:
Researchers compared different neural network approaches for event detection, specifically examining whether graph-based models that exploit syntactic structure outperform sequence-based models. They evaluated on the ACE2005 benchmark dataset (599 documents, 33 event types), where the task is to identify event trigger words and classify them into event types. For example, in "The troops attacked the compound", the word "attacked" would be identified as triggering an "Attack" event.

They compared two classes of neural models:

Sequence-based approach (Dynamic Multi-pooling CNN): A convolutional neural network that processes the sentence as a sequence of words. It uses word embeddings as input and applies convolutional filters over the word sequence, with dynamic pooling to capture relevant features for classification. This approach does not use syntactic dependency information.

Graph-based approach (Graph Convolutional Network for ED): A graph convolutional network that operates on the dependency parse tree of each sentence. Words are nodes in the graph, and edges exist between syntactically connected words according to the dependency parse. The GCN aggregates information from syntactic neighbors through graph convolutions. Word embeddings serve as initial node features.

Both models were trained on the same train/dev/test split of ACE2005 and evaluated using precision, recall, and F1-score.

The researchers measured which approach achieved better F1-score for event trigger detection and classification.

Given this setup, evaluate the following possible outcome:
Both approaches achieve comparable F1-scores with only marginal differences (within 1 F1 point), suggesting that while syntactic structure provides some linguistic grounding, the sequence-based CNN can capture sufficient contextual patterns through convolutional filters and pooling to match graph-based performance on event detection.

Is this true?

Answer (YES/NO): NO